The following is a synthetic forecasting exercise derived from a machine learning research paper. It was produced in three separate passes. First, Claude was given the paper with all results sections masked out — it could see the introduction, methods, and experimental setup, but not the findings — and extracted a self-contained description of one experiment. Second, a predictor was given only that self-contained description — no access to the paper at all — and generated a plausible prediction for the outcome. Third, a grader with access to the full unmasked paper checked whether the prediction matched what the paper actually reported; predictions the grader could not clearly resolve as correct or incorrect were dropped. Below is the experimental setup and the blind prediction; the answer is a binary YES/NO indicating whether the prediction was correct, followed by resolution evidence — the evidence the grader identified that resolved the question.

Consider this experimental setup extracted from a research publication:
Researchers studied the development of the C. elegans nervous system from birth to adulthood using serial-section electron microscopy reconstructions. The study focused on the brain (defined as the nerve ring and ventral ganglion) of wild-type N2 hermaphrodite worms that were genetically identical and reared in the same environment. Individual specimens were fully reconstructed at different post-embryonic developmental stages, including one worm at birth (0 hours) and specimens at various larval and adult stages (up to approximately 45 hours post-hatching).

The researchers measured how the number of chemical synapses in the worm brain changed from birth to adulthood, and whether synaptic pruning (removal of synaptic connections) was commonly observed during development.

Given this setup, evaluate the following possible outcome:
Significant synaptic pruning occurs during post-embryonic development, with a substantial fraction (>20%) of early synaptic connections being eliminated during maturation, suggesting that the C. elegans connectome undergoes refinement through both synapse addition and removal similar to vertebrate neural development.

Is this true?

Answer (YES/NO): NO